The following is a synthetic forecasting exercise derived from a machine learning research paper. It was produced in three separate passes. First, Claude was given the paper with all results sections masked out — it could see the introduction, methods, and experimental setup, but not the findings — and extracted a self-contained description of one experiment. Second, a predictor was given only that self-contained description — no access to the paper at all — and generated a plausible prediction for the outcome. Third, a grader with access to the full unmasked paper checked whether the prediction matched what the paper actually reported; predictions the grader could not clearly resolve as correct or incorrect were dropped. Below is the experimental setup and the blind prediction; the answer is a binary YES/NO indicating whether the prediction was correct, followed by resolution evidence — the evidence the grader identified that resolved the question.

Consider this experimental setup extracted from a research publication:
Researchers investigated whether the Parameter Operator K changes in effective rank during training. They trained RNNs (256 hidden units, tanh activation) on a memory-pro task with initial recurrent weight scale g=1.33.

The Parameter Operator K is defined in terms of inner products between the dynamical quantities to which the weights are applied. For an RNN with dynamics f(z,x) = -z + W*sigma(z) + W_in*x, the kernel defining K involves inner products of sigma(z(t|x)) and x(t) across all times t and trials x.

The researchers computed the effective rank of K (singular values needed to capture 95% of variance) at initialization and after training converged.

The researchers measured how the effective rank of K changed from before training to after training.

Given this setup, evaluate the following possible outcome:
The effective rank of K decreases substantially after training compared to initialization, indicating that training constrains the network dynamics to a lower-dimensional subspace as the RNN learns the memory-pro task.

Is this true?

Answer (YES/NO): NO